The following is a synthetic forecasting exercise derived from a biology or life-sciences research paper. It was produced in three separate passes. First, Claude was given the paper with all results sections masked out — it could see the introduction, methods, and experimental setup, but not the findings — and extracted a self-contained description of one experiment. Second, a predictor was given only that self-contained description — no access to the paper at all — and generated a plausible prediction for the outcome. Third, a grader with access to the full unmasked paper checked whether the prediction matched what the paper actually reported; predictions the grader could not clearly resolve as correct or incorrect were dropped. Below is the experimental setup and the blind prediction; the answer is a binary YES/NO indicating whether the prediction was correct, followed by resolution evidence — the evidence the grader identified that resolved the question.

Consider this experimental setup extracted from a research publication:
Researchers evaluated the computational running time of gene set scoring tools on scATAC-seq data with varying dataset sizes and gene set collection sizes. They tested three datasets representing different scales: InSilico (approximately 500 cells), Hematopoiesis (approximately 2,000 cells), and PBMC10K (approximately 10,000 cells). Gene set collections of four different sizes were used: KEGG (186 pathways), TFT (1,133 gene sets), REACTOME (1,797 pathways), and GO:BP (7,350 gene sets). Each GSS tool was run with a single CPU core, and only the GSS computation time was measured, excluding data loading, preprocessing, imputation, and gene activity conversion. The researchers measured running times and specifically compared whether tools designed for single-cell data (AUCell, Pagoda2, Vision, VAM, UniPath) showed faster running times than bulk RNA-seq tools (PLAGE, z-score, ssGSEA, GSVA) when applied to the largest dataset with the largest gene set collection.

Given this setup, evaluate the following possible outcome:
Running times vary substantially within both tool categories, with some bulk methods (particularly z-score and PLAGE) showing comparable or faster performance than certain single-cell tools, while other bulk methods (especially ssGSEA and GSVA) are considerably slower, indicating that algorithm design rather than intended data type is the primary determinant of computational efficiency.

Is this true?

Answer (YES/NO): YES